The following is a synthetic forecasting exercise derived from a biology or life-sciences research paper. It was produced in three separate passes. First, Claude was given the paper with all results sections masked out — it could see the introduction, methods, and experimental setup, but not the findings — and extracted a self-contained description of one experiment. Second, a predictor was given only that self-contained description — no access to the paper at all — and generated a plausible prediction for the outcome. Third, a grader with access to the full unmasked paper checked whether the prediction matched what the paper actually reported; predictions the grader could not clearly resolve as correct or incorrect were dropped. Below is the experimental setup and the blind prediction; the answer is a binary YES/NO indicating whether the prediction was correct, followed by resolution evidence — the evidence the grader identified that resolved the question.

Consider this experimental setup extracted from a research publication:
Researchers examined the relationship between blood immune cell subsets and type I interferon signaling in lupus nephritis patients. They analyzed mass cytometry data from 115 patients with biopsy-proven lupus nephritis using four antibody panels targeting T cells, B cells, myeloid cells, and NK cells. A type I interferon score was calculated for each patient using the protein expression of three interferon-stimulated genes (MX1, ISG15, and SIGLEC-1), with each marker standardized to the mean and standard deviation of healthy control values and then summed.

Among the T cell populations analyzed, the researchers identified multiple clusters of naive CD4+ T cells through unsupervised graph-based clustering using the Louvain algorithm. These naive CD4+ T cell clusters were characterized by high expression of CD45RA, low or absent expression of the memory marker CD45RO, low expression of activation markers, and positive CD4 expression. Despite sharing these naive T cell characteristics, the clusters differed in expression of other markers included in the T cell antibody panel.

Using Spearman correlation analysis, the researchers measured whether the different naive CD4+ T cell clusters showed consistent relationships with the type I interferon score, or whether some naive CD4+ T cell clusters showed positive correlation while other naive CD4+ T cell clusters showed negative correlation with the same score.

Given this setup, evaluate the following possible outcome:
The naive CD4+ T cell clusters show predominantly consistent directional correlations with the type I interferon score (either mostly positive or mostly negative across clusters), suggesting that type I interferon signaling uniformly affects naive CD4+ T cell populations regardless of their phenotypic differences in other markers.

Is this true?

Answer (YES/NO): YES